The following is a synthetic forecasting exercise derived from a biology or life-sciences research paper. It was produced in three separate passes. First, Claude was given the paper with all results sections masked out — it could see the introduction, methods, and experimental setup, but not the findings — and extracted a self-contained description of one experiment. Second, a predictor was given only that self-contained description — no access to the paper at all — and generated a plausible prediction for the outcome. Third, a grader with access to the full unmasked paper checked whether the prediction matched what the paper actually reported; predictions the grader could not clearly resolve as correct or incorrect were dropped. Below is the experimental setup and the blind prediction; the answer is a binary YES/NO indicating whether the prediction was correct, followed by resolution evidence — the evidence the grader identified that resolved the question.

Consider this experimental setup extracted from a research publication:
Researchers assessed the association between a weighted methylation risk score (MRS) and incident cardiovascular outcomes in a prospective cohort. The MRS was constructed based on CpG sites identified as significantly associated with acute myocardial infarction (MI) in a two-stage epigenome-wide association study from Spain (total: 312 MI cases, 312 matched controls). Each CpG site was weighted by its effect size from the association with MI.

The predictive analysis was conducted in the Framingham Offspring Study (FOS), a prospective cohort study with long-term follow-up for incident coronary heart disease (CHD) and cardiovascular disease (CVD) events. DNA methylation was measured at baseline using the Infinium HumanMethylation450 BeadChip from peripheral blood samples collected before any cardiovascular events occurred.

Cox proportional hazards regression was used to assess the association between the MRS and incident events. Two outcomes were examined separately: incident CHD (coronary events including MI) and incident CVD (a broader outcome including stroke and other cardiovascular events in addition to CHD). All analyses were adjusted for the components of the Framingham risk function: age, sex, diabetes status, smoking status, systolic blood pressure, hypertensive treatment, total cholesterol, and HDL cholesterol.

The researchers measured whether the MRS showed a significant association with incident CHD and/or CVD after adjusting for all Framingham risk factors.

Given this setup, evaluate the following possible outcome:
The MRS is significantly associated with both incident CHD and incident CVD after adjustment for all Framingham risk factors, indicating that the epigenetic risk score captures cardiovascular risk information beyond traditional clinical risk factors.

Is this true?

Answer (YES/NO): NO